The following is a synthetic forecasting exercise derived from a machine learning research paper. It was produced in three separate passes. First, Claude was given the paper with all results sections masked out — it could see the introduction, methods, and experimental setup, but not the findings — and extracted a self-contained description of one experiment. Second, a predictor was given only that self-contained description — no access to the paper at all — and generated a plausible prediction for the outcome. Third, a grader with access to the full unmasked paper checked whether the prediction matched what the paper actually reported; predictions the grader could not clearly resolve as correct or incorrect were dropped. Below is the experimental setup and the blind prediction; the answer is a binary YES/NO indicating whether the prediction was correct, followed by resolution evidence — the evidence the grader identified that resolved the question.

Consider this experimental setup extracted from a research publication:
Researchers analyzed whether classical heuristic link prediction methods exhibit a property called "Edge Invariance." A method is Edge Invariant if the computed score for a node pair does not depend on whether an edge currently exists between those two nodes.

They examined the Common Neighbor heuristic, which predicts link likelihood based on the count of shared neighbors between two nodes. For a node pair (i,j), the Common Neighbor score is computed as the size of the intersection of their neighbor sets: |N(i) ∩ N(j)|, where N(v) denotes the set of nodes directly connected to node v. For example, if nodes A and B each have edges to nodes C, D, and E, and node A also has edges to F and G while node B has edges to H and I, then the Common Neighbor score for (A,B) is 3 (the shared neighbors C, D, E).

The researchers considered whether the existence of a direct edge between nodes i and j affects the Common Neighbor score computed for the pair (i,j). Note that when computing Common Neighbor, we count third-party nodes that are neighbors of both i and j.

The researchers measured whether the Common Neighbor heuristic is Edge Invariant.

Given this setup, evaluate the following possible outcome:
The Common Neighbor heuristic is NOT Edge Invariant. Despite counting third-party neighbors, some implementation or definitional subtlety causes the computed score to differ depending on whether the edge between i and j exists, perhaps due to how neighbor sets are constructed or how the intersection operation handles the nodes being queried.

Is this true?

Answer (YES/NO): NO